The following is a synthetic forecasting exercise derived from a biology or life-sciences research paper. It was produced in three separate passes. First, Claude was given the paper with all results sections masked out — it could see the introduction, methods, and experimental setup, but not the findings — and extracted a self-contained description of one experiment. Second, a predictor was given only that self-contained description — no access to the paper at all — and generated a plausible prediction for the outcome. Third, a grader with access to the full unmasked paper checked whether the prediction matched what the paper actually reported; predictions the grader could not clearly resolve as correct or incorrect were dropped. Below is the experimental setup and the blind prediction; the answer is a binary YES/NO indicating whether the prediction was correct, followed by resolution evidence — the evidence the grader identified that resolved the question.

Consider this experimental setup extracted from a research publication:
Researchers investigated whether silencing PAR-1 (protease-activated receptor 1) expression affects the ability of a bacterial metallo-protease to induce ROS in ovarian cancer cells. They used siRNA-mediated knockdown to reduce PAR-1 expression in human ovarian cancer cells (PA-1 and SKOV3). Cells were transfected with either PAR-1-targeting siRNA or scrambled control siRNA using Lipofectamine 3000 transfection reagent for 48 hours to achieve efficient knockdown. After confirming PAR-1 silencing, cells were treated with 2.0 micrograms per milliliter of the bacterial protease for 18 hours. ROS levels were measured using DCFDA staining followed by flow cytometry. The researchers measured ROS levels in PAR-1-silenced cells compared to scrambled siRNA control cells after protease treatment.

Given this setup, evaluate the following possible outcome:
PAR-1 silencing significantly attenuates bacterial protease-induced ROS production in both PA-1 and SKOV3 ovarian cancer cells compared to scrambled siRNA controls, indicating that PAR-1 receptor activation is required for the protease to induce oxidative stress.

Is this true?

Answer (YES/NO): YES